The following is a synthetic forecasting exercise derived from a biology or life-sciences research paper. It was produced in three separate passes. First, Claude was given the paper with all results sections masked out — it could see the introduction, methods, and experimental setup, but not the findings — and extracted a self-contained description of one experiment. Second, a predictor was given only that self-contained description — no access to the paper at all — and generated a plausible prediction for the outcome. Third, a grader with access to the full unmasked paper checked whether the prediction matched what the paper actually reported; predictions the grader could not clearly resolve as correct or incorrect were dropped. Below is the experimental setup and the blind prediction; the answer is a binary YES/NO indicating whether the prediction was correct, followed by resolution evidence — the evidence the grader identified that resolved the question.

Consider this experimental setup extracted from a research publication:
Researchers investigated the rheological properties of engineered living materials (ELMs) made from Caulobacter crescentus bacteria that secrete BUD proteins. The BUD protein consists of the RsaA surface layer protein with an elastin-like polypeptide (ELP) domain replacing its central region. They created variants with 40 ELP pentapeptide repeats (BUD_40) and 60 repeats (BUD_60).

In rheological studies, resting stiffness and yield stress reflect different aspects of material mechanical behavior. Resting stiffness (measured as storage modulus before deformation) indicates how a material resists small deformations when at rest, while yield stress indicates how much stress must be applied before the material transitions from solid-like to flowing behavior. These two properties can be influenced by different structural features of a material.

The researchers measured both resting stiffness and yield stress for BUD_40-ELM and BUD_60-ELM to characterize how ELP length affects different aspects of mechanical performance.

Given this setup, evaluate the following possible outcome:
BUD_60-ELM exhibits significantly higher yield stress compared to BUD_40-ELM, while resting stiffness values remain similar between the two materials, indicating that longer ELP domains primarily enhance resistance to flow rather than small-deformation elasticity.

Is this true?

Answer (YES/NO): NO